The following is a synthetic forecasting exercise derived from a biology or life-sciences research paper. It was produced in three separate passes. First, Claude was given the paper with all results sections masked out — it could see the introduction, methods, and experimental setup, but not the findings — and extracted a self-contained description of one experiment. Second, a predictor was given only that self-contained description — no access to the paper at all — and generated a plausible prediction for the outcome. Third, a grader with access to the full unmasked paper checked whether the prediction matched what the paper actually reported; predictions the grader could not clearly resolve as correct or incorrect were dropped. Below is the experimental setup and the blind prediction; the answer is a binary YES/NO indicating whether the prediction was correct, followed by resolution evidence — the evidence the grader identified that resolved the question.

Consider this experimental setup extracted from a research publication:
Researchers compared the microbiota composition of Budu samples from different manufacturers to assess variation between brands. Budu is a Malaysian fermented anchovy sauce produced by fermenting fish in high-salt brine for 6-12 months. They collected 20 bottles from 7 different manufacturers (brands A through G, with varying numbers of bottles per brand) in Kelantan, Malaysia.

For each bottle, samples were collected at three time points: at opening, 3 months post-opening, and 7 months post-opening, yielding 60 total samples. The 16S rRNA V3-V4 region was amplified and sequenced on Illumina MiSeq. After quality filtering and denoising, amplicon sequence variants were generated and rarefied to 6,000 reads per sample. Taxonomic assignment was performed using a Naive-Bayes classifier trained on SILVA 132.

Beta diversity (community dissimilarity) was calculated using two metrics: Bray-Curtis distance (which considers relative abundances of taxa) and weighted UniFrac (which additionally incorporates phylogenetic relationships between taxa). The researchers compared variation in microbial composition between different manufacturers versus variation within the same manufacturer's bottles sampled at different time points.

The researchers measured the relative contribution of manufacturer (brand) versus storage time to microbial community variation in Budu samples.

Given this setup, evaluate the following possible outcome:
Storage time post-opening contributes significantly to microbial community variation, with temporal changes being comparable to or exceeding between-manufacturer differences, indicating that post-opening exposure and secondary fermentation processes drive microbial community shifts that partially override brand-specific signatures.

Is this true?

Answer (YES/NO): NO